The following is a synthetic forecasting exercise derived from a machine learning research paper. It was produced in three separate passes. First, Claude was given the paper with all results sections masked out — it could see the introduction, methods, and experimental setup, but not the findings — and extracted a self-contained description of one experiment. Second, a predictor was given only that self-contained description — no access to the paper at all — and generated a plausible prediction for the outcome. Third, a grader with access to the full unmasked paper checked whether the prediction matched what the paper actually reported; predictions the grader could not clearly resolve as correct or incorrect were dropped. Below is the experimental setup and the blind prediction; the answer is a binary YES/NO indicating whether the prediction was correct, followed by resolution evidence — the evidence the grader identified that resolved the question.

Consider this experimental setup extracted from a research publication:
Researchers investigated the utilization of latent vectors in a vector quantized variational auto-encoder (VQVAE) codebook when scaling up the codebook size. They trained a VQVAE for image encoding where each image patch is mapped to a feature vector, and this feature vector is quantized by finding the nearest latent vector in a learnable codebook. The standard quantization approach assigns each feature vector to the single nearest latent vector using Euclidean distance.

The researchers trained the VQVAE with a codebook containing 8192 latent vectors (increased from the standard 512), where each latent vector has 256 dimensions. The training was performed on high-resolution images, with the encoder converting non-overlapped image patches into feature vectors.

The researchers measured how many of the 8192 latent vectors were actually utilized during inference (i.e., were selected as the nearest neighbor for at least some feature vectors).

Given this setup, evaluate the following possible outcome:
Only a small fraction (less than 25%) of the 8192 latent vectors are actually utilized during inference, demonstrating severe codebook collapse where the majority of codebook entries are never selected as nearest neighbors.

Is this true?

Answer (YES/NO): NO